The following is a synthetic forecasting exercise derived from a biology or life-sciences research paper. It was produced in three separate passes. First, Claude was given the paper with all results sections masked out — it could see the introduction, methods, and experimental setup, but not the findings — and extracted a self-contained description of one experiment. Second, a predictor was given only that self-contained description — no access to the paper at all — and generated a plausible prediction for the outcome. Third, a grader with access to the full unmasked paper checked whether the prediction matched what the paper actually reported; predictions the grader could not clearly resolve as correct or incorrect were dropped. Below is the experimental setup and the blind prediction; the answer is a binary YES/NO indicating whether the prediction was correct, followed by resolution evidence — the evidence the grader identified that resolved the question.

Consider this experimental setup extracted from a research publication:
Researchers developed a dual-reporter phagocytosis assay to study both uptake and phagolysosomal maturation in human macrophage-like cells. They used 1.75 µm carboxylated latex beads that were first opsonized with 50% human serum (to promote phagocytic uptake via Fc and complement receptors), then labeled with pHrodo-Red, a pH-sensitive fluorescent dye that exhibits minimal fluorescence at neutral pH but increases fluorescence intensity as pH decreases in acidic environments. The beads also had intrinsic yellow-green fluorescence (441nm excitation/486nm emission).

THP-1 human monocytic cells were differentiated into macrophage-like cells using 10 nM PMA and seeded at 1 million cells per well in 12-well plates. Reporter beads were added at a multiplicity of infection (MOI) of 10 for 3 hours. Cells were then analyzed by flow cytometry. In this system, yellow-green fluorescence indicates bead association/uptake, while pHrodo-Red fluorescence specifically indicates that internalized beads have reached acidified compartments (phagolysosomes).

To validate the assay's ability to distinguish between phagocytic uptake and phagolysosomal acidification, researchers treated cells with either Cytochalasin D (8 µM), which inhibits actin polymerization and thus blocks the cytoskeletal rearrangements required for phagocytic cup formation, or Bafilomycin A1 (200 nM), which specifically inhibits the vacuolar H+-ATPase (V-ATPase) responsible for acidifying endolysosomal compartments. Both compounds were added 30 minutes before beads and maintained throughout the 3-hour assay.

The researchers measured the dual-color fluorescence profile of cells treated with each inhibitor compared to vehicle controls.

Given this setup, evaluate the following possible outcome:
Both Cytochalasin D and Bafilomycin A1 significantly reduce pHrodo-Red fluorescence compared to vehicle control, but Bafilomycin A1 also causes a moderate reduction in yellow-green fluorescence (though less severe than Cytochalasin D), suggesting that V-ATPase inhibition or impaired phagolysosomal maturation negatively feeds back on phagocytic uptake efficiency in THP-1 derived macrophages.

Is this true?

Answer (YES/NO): NO